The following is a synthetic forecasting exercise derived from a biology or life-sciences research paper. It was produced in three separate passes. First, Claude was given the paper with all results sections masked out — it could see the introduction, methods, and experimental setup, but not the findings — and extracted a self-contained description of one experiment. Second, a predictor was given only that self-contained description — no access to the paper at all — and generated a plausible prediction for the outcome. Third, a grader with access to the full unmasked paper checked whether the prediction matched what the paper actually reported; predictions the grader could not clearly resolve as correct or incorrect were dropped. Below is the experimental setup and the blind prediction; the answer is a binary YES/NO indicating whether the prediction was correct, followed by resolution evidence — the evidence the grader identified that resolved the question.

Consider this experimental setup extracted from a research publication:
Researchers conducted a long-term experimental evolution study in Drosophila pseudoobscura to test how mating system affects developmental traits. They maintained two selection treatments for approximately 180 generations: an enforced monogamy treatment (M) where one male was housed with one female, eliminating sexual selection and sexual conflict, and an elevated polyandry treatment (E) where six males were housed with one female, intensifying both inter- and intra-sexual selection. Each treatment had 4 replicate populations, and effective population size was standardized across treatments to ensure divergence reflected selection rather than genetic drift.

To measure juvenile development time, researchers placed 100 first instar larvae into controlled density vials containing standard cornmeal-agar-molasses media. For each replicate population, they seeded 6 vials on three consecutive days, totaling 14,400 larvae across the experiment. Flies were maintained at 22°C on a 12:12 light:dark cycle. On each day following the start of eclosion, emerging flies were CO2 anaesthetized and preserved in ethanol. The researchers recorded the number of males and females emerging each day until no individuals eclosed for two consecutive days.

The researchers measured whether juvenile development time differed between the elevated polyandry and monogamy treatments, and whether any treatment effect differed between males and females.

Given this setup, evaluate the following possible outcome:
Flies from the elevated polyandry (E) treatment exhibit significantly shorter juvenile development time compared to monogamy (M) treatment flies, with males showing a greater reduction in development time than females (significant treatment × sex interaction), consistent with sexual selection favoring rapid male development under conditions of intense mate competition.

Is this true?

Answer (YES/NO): NO